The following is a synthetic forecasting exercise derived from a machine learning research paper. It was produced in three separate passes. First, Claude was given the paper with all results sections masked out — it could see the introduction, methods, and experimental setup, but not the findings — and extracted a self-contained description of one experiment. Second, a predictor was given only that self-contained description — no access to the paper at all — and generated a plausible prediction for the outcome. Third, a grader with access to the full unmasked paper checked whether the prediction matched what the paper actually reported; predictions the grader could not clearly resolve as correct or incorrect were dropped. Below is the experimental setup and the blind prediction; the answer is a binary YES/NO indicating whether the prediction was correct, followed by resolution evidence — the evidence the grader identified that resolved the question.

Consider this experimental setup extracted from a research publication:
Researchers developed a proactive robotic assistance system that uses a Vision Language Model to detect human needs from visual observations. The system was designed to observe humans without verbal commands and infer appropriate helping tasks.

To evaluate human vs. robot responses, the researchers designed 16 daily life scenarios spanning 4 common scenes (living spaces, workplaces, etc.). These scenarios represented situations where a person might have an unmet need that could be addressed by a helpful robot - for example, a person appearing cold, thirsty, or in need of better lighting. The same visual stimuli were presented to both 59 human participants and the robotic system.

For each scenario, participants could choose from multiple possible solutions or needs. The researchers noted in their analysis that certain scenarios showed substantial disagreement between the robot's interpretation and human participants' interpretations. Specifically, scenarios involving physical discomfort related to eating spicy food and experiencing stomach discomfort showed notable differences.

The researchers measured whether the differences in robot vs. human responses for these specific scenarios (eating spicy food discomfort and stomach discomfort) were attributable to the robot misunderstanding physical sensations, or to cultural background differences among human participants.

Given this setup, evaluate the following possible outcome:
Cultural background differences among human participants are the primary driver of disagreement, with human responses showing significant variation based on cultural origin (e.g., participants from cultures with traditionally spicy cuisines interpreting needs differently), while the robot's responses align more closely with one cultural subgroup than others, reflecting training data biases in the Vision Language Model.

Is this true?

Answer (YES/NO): NO